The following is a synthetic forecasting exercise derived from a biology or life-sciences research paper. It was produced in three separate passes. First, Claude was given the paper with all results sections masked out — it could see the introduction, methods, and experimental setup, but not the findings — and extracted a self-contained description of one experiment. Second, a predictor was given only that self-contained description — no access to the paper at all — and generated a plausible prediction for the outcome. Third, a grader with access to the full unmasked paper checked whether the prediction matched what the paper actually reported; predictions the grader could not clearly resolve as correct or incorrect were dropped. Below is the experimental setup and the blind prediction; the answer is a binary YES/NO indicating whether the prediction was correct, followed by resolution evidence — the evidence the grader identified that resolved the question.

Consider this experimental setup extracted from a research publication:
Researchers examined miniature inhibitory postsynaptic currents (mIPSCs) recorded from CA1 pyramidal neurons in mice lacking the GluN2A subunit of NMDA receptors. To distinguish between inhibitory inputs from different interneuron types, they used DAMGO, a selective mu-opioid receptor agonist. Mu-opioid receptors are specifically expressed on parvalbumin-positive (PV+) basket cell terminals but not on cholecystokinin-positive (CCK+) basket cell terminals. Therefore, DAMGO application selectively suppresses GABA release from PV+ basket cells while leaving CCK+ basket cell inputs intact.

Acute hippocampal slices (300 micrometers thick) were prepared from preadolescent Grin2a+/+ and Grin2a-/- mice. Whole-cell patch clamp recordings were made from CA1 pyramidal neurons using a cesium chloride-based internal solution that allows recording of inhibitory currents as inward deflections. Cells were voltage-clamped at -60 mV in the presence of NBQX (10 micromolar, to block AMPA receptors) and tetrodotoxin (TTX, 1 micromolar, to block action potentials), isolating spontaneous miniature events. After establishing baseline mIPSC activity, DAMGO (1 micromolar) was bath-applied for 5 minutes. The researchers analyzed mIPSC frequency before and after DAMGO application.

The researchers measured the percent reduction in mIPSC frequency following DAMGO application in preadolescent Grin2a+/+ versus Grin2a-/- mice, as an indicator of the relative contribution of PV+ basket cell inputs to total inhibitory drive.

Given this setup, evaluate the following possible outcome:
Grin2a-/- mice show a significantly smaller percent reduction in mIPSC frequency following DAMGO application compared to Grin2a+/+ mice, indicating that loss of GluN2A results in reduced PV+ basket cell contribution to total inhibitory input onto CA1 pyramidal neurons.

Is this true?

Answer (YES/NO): NO